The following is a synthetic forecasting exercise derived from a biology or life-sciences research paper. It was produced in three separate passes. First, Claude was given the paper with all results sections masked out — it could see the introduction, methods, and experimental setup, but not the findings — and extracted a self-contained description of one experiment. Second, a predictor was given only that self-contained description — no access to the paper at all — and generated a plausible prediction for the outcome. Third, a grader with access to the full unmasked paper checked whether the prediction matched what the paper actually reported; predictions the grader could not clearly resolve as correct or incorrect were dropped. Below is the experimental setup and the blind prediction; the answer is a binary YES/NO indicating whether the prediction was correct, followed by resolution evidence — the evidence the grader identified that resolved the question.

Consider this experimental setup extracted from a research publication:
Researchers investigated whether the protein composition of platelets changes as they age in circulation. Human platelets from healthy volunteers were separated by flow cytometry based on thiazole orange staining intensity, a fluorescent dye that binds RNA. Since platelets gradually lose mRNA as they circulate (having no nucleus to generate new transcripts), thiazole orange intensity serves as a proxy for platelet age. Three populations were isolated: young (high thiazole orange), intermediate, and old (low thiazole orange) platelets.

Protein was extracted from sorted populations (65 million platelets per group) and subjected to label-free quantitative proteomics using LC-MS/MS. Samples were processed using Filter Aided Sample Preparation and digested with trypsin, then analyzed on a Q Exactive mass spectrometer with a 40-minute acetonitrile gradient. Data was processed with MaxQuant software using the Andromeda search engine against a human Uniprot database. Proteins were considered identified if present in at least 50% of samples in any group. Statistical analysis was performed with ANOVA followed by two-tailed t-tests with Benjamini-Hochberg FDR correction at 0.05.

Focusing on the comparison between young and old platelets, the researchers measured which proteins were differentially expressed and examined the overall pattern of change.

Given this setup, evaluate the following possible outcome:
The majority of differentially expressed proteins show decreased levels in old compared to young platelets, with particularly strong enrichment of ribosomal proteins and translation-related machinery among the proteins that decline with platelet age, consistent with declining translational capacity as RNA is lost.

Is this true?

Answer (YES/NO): NO